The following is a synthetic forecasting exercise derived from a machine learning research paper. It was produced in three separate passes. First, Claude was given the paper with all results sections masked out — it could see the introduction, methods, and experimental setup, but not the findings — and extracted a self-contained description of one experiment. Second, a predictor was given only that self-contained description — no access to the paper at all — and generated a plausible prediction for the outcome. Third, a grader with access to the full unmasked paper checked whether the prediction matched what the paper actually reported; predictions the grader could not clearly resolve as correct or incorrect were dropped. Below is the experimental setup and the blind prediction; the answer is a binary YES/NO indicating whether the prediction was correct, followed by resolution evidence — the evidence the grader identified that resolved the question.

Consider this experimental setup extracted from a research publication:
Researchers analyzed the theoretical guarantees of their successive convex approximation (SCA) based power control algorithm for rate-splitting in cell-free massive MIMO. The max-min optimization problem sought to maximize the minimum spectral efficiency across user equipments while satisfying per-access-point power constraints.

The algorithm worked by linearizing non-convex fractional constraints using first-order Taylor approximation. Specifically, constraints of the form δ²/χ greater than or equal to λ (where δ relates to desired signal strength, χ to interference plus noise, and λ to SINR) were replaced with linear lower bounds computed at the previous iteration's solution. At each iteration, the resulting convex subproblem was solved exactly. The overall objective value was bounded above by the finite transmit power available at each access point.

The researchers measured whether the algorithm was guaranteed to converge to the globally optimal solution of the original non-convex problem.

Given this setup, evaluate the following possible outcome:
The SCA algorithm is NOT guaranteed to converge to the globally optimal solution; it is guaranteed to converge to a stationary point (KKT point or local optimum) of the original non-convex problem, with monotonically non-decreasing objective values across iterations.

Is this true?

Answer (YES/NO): NO